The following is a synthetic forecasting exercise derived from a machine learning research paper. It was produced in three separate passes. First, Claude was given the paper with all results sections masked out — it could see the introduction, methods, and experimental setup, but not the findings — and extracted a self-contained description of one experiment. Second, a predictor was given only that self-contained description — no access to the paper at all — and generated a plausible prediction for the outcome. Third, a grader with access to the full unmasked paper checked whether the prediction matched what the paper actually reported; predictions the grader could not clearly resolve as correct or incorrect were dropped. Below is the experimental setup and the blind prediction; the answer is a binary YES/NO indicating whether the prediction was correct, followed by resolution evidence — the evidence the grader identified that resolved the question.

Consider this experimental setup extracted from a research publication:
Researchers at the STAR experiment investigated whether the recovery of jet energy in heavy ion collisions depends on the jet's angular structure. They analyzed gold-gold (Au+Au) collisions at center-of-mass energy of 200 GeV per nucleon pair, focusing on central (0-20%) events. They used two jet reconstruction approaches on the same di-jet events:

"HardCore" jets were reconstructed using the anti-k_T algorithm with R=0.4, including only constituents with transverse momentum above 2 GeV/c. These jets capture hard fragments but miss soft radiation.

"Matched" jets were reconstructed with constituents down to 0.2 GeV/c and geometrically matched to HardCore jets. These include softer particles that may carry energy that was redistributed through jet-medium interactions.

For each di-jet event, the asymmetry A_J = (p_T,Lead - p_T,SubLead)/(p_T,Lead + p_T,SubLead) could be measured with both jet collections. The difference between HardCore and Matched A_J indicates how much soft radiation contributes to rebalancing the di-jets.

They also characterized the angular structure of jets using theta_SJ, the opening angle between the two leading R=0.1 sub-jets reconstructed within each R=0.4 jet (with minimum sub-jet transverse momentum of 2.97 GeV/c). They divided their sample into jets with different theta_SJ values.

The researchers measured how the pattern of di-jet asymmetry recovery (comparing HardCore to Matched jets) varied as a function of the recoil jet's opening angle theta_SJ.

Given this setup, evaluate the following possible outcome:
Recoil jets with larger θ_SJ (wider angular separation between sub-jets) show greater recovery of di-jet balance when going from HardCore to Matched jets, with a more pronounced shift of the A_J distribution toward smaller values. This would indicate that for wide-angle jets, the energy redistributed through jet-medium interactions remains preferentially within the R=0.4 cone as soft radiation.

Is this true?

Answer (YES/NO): NO